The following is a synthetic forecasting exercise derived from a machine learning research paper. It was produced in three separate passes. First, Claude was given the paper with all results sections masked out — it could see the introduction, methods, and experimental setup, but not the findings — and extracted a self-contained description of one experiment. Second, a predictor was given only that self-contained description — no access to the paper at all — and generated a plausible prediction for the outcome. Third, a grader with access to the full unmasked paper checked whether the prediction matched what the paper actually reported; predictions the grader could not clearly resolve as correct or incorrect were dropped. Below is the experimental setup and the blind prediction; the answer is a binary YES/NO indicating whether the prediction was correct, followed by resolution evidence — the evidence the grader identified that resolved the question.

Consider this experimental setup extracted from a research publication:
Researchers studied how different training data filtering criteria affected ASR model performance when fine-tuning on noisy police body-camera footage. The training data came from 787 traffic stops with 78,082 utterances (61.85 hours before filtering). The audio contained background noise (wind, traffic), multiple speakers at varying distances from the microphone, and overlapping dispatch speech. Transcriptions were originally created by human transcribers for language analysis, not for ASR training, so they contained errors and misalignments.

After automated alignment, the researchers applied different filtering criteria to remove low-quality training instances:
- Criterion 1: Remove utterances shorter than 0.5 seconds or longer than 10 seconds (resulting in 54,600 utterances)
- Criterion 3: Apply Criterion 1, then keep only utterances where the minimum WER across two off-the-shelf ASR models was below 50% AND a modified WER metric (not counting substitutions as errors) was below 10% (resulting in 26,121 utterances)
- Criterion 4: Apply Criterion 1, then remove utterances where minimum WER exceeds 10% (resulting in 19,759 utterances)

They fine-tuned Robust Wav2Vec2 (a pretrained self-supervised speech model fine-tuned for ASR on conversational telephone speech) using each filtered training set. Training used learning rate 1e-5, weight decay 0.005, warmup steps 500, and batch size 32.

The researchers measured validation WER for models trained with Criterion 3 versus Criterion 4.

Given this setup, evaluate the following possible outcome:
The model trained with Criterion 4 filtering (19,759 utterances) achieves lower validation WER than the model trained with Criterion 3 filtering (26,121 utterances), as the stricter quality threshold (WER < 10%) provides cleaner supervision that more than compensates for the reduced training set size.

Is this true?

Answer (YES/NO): YES